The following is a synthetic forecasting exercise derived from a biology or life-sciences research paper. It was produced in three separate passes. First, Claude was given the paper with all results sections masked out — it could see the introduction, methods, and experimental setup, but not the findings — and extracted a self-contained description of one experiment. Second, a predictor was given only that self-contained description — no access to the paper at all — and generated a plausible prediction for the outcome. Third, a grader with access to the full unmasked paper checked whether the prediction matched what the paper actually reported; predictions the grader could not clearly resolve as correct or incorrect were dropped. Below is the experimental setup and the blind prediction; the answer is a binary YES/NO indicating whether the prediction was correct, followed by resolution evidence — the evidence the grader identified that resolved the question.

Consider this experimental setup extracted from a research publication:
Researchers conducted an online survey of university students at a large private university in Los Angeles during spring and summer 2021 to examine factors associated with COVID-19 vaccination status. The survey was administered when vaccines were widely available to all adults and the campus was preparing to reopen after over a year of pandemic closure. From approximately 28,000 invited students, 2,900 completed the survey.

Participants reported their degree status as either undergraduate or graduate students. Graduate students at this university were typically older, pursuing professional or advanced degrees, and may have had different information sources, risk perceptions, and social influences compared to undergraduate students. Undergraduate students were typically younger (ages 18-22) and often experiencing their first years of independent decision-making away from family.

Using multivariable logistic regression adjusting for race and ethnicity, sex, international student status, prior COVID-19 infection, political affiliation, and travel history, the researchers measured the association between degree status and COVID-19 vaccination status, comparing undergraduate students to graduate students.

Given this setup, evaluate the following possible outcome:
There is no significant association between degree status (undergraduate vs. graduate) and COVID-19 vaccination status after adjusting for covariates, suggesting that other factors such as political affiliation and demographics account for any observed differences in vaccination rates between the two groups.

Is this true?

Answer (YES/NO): NO